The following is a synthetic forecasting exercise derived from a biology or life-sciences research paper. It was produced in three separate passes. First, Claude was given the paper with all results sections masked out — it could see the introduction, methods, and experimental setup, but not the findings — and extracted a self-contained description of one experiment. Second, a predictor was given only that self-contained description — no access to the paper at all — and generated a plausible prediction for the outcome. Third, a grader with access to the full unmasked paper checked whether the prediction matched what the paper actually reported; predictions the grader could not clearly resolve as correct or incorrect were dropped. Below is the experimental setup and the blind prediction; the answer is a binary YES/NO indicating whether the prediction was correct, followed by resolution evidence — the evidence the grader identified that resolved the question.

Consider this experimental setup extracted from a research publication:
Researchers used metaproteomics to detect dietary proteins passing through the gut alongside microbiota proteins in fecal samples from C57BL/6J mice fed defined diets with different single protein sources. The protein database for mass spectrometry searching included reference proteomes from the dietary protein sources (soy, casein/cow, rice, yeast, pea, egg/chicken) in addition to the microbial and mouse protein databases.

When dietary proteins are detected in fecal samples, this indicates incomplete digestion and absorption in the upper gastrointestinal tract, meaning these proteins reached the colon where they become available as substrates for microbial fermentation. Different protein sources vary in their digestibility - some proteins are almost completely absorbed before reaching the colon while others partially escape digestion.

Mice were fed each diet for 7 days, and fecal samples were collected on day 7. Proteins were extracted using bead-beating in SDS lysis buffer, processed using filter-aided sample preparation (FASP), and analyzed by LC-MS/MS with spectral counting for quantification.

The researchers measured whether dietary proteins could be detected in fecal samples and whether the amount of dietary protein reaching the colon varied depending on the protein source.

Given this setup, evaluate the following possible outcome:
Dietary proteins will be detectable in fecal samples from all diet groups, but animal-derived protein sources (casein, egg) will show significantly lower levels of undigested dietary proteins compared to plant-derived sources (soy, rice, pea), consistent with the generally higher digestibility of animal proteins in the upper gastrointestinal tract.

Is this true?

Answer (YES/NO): NO